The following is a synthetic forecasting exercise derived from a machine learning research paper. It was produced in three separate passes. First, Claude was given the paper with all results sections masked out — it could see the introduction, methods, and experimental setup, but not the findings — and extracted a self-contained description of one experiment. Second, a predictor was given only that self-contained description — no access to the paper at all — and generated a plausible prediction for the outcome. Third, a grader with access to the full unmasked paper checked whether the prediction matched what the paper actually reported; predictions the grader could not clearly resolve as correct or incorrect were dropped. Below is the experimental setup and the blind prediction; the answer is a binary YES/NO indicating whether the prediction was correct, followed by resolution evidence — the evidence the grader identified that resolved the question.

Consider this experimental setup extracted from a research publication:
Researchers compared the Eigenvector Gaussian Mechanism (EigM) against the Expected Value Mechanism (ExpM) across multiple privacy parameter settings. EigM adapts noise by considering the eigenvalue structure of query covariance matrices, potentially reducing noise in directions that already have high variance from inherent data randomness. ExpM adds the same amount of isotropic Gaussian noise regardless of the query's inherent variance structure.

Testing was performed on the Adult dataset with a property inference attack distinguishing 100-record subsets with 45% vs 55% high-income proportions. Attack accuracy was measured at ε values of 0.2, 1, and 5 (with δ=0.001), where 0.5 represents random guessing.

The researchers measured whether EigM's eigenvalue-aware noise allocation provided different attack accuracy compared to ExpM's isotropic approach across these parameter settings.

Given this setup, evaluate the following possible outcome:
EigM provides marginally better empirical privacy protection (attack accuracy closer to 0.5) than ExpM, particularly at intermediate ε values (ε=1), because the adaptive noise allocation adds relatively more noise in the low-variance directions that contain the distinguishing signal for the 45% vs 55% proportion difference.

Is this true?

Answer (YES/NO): NO